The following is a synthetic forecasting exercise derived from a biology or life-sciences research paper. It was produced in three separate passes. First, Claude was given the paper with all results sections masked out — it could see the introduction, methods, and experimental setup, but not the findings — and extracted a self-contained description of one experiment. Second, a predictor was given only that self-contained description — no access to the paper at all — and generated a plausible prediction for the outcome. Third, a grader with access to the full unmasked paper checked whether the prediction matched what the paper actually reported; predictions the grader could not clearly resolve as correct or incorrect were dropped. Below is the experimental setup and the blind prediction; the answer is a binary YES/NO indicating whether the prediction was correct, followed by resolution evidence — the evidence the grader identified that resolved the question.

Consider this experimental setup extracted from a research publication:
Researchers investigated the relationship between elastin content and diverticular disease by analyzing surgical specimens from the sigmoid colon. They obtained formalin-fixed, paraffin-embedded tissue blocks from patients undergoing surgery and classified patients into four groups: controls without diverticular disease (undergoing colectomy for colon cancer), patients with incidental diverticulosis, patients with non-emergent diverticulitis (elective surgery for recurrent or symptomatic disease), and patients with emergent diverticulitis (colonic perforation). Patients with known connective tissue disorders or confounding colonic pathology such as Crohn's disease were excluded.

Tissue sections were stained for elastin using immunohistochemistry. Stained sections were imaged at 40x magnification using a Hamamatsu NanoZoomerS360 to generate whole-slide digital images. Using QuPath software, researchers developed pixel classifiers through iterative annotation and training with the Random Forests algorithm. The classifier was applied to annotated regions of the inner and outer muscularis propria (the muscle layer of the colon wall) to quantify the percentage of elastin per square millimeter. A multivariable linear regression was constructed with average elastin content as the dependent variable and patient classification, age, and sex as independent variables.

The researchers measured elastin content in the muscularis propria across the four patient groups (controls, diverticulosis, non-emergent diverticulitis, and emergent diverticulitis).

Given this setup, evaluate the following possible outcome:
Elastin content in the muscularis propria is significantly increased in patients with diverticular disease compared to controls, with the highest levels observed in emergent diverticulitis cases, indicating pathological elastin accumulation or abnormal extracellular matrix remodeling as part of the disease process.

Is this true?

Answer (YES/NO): NO